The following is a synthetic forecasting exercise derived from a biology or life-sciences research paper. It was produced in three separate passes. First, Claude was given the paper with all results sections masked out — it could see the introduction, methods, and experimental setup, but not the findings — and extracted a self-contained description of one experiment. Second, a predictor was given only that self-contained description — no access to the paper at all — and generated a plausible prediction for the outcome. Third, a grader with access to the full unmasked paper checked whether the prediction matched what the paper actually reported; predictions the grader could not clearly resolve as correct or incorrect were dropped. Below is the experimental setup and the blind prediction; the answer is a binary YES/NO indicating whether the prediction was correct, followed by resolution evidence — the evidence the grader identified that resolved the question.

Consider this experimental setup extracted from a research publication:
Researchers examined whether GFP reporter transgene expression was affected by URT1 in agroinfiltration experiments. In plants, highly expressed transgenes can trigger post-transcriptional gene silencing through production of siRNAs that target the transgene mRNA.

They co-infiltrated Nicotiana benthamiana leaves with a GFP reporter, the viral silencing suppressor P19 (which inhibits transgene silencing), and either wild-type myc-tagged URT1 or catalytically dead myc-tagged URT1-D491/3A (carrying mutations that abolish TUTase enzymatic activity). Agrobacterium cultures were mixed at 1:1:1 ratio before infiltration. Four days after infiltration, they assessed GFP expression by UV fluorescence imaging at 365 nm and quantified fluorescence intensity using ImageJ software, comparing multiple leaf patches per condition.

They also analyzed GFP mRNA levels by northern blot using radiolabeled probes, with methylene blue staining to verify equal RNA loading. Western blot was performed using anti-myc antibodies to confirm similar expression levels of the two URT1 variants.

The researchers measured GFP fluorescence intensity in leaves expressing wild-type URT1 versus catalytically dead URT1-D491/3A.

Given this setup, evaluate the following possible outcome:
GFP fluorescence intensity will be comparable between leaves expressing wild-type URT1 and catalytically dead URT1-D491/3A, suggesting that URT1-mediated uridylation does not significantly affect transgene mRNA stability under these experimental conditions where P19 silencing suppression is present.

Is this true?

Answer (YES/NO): NO